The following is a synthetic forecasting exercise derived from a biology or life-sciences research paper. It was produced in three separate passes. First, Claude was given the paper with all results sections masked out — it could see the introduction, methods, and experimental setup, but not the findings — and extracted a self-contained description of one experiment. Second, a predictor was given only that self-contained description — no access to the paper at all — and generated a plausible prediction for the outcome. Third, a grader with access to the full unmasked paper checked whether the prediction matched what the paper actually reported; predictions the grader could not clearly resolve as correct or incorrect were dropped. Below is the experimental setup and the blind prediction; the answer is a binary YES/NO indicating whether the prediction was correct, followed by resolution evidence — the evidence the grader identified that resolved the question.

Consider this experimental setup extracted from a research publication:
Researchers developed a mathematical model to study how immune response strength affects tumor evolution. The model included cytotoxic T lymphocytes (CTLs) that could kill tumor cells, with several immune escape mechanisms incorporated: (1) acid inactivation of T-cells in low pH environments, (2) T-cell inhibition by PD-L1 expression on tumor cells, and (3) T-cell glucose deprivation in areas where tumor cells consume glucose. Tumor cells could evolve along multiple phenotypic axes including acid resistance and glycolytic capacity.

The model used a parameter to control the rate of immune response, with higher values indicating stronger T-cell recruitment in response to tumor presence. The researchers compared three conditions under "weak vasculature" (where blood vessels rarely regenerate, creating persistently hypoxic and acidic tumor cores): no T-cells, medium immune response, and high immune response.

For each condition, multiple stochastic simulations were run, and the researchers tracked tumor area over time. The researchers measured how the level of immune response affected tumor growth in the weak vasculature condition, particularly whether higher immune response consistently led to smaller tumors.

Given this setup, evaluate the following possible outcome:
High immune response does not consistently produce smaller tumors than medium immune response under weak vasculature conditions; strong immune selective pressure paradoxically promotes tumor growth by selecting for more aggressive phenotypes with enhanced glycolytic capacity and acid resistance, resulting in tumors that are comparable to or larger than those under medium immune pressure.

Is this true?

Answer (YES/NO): NO